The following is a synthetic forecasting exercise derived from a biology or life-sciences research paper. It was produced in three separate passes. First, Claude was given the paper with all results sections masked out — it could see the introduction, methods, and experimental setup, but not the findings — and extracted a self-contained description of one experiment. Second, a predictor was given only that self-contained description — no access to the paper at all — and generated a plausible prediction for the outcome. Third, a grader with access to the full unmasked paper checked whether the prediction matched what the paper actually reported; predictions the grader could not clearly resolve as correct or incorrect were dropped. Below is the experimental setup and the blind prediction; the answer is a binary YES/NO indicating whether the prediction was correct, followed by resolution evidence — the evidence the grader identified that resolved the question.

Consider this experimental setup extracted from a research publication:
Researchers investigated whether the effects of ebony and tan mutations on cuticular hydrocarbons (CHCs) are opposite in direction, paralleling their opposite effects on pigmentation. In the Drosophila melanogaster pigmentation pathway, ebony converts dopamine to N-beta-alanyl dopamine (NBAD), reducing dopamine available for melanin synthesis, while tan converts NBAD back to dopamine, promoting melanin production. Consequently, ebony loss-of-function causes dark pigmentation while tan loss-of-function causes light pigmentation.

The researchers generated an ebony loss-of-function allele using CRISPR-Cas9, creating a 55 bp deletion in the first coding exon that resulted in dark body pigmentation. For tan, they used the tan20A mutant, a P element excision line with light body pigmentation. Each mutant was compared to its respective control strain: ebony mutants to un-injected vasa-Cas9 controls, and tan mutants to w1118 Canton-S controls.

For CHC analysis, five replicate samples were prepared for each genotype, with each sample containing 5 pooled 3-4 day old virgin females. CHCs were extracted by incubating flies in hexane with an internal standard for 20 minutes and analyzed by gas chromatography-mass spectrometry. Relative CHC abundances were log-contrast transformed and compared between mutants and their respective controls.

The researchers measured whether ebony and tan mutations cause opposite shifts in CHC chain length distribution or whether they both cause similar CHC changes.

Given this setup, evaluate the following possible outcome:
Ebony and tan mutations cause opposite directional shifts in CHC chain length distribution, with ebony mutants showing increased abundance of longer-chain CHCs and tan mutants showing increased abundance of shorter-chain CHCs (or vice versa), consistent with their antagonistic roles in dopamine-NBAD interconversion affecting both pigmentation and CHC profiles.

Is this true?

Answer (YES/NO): YES